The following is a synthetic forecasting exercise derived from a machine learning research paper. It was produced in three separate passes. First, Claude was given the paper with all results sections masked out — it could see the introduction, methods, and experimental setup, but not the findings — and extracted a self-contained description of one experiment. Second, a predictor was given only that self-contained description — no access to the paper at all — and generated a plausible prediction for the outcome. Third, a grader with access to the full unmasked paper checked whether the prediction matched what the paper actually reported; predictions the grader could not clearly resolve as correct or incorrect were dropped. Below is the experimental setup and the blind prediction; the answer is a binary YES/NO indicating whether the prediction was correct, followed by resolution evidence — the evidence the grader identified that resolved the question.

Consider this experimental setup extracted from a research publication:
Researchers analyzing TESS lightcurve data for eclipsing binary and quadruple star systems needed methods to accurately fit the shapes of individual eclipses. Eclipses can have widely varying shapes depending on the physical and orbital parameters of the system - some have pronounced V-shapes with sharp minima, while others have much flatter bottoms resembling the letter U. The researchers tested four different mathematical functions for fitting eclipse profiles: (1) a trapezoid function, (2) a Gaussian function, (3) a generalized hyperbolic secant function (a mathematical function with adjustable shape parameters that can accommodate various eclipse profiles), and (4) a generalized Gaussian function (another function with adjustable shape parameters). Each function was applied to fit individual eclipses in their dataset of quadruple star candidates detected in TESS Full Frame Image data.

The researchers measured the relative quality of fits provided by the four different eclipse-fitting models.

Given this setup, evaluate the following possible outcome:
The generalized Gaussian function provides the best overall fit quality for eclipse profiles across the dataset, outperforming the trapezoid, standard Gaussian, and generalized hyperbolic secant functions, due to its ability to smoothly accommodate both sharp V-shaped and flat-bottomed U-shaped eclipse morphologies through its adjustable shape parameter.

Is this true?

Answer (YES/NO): NO